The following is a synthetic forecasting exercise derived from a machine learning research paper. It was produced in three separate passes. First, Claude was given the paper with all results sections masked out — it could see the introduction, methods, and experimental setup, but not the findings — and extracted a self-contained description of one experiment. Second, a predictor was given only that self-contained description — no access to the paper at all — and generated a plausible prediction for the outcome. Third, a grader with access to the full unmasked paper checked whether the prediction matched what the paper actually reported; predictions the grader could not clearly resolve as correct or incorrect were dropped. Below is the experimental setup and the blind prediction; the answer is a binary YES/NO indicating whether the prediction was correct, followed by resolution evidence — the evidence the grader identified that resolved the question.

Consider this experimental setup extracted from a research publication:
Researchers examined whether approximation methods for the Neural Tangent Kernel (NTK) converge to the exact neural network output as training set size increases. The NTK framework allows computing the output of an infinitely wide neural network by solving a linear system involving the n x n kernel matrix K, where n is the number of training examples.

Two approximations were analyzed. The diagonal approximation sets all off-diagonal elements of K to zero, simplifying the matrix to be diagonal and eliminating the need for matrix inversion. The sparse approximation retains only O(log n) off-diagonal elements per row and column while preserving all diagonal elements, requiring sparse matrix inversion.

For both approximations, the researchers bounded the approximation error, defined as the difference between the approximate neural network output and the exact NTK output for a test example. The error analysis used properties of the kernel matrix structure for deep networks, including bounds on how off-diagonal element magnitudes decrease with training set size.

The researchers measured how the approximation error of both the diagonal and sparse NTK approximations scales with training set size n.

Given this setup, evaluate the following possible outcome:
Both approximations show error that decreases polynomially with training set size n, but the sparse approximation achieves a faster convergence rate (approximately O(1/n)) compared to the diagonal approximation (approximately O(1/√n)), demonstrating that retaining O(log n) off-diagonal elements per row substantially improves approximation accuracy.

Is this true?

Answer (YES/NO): NO